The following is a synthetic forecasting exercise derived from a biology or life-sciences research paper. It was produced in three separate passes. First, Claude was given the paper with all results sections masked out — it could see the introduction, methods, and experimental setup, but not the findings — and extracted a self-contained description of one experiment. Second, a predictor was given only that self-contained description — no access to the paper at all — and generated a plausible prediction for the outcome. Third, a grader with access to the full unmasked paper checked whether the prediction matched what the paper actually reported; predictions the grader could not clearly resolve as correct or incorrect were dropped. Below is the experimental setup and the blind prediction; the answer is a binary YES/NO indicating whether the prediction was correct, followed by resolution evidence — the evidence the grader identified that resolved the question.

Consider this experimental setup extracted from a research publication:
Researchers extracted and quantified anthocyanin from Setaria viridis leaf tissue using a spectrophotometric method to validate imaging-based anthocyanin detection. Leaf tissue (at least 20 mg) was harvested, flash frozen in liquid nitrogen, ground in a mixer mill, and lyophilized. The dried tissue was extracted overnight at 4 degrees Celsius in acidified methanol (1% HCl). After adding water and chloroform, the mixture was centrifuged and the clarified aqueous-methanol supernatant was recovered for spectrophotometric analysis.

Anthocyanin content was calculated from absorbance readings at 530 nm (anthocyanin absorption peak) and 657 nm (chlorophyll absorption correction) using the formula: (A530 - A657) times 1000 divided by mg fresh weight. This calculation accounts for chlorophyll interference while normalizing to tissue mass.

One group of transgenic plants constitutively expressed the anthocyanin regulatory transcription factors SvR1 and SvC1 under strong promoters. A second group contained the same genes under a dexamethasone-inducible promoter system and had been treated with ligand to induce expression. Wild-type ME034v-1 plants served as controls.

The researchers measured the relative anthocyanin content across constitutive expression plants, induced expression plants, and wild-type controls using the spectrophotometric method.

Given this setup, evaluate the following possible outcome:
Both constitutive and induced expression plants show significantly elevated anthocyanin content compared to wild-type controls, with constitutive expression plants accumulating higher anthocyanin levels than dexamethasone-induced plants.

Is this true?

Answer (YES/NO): YES